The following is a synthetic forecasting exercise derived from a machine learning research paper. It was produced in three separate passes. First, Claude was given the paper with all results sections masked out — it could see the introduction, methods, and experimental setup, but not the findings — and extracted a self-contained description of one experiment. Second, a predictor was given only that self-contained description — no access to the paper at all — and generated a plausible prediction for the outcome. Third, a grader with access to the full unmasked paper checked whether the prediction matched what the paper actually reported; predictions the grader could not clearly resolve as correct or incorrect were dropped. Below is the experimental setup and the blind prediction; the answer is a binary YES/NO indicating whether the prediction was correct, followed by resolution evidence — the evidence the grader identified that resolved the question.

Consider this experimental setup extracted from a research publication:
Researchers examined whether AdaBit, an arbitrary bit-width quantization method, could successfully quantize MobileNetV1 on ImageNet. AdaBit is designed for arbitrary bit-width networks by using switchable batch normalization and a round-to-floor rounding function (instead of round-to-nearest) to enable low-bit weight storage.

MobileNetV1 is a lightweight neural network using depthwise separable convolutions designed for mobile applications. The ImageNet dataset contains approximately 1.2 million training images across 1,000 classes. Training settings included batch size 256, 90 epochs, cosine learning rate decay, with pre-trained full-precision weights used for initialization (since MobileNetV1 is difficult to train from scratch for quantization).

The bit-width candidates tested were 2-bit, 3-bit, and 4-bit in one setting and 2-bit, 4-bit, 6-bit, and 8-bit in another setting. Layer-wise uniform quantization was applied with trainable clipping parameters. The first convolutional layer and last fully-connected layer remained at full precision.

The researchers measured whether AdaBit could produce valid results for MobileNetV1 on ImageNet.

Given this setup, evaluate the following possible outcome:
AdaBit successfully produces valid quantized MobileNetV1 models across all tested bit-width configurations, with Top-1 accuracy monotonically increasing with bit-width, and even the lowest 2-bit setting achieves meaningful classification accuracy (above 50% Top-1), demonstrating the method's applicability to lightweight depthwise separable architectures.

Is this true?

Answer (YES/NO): NO